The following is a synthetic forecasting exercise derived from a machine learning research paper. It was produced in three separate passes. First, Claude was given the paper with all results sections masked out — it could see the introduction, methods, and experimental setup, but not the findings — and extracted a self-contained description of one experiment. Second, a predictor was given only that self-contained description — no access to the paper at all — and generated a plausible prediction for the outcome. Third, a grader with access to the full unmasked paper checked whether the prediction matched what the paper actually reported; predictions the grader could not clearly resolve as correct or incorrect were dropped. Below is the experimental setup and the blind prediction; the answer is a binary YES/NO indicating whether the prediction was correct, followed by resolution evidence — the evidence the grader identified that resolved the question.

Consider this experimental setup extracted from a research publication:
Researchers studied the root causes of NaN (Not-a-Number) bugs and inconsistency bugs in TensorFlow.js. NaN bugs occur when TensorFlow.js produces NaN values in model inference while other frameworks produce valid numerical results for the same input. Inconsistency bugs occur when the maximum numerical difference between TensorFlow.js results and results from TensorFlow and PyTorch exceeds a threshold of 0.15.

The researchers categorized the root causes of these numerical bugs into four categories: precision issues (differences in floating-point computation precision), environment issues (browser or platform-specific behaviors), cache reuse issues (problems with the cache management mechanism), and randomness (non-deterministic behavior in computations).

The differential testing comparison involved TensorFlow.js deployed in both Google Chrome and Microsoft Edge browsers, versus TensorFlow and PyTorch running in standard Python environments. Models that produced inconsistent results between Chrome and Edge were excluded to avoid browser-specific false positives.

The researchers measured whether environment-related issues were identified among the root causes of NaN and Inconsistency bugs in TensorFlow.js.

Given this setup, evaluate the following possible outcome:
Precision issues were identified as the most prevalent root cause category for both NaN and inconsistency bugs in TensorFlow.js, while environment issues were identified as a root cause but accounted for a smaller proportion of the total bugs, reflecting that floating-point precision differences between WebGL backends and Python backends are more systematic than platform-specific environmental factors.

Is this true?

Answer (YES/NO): YES